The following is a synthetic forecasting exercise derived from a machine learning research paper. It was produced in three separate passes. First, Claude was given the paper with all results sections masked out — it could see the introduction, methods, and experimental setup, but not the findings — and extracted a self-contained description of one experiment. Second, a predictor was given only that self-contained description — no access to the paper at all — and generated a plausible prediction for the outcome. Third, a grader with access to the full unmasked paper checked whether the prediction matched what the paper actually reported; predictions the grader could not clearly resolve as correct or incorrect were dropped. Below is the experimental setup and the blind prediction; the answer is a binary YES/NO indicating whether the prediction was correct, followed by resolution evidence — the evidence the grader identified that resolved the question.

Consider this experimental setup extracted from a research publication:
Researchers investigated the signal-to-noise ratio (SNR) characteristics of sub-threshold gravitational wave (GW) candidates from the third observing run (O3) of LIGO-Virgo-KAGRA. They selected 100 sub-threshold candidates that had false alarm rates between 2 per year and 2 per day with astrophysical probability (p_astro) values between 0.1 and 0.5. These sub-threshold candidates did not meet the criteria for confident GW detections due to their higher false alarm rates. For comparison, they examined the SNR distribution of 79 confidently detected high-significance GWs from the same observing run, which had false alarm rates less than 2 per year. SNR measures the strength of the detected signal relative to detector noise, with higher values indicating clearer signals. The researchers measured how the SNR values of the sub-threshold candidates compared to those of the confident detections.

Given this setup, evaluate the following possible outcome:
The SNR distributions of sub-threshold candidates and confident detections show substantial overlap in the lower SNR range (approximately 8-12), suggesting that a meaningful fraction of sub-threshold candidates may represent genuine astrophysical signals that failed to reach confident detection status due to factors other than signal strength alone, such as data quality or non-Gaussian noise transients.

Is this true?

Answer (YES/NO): NO